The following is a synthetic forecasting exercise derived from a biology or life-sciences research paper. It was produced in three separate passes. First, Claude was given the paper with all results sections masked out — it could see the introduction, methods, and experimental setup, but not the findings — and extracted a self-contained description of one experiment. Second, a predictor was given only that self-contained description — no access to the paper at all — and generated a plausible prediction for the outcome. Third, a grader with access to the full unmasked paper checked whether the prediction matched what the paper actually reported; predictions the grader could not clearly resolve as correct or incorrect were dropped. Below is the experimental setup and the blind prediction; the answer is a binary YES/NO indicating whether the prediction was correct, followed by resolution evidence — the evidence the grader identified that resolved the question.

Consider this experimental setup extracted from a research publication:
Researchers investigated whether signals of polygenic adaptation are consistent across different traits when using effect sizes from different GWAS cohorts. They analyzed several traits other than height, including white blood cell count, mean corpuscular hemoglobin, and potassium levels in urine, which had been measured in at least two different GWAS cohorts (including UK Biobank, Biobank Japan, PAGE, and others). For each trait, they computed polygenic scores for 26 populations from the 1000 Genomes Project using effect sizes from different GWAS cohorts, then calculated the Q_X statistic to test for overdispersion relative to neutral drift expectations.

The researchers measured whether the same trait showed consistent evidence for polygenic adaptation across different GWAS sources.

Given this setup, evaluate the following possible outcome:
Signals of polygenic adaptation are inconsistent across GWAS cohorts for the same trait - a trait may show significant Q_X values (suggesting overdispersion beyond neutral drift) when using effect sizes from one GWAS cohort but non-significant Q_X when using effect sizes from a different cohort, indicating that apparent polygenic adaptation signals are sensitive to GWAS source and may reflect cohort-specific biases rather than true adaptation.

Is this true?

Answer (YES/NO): YES